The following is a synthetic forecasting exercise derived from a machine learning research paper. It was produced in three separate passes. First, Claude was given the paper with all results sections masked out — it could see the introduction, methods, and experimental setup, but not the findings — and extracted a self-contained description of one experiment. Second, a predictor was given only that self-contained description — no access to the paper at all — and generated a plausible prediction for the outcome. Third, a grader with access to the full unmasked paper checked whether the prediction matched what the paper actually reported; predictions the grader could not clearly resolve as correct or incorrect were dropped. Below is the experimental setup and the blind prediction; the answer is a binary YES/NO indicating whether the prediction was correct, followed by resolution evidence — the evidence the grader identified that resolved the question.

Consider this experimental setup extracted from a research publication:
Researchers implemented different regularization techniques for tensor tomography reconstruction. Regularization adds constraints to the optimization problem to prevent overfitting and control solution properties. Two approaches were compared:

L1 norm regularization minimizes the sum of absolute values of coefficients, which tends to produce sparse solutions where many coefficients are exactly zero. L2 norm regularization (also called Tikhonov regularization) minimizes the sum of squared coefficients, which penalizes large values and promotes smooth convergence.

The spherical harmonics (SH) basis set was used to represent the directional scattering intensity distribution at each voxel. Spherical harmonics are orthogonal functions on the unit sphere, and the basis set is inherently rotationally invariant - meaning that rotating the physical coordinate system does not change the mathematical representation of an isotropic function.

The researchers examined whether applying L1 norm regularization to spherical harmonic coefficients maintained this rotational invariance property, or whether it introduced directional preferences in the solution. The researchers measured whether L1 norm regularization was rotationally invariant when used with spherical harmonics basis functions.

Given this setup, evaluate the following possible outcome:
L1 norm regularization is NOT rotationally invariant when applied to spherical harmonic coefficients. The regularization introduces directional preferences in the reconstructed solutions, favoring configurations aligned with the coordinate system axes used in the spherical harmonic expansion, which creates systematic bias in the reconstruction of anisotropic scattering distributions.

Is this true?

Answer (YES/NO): YES